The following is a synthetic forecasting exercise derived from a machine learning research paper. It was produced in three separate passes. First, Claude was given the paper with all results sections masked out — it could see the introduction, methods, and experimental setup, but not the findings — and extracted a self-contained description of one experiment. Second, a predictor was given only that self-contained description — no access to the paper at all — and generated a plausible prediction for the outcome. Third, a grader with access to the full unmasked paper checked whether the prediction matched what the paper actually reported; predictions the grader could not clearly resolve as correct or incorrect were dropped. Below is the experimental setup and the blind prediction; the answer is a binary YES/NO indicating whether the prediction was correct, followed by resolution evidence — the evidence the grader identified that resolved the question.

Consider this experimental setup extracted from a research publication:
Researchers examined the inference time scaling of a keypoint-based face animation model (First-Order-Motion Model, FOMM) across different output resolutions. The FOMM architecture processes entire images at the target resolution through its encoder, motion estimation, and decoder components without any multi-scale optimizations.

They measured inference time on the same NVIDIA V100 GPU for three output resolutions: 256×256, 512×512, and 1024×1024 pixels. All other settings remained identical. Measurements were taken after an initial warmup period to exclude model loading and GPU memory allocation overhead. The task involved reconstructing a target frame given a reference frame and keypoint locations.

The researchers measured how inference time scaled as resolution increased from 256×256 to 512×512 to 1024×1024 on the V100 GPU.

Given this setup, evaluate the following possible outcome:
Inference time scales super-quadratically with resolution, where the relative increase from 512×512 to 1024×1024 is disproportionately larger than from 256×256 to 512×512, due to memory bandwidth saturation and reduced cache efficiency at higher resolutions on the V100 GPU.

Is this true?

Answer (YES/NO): NO